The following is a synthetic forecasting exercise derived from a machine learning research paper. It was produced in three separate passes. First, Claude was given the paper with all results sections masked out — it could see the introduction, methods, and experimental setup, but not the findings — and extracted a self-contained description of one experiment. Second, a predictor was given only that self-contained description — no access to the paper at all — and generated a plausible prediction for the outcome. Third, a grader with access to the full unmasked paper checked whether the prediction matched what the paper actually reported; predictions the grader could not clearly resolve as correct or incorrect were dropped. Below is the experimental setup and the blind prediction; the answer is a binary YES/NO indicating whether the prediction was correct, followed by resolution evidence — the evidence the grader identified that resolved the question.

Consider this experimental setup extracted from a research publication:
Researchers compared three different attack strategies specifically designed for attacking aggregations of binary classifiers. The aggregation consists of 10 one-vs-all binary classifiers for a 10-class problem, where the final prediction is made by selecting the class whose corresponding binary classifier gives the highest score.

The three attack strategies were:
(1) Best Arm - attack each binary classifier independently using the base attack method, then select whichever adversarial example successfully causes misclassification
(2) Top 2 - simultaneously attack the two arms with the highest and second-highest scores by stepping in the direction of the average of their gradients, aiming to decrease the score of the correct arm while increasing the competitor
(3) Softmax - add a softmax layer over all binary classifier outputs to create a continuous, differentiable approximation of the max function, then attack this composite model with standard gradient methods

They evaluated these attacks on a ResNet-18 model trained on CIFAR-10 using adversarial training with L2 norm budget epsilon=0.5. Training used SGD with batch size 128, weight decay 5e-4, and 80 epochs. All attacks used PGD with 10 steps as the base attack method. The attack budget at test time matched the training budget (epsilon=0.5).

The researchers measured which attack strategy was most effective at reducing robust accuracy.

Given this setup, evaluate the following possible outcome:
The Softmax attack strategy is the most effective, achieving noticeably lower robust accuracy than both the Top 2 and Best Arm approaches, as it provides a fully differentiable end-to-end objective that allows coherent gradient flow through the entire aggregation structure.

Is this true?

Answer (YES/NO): NO